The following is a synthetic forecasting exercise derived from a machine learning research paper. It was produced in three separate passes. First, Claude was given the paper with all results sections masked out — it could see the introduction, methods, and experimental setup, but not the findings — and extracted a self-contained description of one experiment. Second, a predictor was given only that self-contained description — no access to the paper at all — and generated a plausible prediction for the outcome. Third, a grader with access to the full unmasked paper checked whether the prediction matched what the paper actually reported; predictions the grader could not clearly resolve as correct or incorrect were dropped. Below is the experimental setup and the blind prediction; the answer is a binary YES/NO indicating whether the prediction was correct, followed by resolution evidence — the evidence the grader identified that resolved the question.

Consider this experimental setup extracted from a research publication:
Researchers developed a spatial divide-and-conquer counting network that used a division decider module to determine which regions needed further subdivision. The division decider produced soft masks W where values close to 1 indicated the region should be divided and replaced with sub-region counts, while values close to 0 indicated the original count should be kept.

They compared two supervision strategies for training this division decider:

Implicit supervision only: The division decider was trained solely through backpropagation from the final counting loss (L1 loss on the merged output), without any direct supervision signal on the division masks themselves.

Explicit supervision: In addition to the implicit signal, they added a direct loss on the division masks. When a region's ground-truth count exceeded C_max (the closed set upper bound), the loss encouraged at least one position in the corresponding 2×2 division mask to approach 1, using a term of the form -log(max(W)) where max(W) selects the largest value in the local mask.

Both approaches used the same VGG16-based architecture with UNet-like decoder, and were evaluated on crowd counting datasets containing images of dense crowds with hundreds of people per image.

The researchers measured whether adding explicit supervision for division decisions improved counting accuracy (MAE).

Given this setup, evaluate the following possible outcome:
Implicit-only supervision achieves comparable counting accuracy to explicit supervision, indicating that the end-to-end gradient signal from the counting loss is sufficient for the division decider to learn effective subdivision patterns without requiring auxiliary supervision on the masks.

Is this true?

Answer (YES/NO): NO